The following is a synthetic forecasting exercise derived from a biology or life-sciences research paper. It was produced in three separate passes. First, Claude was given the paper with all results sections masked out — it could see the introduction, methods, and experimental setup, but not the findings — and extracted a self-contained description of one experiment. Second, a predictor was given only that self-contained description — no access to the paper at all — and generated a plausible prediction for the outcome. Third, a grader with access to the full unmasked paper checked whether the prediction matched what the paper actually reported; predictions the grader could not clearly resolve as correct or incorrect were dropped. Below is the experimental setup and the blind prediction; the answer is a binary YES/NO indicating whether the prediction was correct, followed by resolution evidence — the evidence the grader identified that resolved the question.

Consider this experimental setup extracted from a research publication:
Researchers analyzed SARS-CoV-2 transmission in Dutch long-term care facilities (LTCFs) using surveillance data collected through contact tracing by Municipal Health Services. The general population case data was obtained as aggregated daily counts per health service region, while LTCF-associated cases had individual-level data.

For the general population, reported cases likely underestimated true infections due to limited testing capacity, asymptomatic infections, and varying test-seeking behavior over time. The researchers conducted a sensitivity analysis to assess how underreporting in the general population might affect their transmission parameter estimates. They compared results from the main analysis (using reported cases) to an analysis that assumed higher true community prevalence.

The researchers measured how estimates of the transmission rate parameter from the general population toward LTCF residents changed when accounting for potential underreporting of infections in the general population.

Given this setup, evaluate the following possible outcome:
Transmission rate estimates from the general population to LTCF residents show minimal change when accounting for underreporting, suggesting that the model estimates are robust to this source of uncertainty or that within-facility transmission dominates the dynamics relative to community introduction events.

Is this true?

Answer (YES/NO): NO